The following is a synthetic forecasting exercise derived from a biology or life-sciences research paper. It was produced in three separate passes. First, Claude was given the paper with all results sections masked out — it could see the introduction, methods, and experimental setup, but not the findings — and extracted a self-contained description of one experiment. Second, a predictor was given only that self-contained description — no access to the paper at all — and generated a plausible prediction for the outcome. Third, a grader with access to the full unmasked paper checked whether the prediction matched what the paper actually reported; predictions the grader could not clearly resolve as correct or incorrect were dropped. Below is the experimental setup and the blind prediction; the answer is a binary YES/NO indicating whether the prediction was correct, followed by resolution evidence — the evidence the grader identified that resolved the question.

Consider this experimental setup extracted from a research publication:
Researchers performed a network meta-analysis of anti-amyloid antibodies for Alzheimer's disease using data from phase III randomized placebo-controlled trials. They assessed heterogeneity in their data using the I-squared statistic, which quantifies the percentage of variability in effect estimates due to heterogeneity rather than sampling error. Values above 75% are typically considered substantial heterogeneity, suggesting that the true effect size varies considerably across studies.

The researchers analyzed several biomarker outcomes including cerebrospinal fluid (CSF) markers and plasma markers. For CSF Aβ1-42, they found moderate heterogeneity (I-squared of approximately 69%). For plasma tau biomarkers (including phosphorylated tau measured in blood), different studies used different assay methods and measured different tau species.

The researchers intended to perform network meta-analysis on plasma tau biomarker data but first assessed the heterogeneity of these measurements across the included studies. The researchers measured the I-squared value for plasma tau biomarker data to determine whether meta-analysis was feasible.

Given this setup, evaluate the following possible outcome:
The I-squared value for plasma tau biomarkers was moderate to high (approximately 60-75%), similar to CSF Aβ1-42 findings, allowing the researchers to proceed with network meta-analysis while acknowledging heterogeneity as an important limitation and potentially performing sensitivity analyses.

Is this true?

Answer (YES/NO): NO